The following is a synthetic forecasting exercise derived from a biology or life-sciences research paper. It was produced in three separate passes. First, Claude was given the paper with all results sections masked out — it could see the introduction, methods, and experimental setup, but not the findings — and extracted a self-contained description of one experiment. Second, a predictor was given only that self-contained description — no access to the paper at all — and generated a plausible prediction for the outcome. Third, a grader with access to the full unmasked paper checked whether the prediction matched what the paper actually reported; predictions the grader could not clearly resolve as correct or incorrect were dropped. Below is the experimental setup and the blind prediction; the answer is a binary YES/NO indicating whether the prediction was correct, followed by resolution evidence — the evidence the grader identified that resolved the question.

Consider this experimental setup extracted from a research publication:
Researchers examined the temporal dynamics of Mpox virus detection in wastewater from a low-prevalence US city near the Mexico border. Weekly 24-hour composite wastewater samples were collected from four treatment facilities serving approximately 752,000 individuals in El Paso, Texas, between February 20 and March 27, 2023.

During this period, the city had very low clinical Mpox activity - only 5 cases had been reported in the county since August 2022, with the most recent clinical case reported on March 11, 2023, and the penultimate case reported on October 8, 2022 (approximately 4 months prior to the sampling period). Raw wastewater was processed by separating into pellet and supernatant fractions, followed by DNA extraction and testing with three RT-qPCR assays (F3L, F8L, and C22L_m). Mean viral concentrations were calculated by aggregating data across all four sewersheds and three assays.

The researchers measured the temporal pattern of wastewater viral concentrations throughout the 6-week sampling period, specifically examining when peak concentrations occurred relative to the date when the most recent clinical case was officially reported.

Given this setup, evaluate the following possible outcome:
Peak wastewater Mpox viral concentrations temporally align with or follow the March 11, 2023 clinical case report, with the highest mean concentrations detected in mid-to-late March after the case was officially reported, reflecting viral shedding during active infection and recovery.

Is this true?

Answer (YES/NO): NO